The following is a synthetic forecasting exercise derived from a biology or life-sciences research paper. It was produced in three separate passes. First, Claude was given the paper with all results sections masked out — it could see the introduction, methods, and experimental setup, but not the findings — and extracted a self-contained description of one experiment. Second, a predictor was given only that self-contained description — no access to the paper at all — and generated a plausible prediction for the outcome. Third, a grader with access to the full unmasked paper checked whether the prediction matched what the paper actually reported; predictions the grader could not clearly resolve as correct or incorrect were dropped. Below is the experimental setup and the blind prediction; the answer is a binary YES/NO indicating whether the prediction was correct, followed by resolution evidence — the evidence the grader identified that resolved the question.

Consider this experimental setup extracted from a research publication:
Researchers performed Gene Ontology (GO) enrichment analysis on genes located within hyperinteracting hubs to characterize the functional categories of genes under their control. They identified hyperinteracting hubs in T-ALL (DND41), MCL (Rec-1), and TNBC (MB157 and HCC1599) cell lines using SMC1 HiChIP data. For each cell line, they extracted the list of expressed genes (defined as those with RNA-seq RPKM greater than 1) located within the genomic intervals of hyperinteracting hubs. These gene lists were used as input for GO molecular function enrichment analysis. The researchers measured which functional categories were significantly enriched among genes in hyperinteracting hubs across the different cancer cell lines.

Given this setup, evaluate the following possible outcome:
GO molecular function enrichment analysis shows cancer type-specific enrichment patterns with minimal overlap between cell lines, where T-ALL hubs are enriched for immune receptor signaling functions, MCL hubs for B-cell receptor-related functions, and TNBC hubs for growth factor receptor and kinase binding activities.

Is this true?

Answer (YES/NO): NO